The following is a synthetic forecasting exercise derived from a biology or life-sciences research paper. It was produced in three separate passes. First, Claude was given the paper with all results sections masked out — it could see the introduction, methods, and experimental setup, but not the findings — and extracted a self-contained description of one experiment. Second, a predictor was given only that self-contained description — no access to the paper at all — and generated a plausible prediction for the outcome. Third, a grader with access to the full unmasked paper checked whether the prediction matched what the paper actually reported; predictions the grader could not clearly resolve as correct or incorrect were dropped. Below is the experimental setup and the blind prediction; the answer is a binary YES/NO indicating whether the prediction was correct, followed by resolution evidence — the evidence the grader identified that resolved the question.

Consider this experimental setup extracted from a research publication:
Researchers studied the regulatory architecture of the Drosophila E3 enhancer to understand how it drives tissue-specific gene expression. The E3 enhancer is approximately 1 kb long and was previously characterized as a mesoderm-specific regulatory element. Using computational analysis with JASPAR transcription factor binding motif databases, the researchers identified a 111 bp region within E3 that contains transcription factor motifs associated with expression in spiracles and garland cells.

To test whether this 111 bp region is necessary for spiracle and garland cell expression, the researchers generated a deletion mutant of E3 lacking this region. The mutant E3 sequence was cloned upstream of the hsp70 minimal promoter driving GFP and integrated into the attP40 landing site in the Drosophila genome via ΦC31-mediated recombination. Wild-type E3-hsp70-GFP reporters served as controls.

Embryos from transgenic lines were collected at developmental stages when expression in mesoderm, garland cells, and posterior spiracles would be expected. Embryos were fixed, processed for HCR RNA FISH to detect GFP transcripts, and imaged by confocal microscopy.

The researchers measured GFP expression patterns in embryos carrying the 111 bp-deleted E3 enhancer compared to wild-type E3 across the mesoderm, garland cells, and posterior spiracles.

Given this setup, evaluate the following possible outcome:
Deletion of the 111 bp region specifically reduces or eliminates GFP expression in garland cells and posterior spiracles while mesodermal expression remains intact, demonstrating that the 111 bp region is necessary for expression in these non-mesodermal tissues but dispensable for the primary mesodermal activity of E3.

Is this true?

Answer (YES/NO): YES